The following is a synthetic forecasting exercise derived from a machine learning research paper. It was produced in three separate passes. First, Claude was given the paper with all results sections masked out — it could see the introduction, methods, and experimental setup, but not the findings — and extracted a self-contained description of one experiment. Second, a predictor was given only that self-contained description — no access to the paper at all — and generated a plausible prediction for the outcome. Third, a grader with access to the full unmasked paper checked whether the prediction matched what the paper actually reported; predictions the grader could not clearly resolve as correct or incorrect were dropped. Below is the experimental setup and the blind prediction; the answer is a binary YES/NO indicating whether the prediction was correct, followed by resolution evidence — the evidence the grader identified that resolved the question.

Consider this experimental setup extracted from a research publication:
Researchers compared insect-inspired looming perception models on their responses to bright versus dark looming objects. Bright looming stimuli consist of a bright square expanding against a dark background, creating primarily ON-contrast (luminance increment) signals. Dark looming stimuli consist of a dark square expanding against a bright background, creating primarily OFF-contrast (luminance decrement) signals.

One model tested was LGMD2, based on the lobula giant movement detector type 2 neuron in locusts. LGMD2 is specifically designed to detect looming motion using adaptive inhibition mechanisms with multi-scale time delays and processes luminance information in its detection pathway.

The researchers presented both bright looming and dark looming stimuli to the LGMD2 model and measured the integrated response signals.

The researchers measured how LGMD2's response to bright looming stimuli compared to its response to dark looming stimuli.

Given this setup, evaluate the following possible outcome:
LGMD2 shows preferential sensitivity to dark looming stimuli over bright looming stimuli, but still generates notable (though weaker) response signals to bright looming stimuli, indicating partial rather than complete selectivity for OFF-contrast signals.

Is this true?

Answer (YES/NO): NO